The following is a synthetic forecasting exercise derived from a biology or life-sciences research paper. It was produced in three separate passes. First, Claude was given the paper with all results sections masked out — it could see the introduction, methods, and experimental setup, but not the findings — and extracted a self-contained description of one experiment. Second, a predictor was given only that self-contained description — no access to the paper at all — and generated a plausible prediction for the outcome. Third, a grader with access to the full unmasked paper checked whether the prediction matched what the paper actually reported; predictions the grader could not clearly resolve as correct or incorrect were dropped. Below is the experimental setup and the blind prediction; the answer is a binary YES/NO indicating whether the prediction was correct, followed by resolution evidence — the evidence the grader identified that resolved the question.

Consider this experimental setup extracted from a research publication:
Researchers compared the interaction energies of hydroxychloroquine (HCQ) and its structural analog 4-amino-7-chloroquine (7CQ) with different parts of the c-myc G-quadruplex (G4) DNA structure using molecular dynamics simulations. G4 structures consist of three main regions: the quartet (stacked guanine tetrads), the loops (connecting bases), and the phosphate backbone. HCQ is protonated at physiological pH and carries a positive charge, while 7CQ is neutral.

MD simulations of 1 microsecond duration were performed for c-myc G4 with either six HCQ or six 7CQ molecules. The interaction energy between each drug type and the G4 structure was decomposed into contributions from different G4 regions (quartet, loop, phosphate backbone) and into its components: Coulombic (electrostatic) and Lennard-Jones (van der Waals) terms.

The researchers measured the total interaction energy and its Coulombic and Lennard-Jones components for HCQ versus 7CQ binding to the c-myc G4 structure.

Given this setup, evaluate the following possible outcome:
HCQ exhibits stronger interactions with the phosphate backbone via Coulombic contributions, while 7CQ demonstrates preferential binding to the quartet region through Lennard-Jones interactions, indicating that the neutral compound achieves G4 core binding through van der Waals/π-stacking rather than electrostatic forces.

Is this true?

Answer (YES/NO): NO